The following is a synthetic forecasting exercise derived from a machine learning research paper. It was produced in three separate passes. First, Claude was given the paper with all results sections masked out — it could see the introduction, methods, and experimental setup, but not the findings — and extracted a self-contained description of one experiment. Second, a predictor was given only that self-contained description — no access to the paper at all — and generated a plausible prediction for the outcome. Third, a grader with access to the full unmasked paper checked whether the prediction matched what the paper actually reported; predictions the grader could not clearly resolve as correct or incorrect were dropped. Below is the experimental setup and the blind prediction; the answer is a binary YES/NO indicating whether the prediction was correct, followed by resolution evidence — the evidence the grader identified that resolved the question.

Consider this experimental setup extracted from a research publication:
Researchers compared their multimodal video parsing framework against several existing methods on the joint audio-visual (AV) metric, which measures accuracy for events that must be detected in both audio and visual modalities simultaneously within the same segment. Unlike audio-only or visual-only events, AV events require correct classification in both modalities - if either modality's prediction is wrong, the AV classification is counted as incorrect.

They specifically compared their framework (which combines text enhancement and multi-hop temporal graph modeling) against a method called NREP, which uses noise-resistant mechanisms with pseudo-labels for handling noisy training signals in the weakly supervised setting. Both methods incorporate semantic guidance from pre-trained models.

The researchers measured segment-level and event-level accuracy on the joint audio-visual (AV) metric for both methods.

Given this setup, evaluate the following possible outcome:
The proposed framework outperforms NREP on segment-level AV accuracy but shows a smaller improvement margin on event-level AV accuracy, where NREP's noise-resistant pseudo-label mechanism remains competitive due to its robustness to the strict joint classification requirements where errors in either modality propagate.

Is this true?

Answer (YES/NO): NO